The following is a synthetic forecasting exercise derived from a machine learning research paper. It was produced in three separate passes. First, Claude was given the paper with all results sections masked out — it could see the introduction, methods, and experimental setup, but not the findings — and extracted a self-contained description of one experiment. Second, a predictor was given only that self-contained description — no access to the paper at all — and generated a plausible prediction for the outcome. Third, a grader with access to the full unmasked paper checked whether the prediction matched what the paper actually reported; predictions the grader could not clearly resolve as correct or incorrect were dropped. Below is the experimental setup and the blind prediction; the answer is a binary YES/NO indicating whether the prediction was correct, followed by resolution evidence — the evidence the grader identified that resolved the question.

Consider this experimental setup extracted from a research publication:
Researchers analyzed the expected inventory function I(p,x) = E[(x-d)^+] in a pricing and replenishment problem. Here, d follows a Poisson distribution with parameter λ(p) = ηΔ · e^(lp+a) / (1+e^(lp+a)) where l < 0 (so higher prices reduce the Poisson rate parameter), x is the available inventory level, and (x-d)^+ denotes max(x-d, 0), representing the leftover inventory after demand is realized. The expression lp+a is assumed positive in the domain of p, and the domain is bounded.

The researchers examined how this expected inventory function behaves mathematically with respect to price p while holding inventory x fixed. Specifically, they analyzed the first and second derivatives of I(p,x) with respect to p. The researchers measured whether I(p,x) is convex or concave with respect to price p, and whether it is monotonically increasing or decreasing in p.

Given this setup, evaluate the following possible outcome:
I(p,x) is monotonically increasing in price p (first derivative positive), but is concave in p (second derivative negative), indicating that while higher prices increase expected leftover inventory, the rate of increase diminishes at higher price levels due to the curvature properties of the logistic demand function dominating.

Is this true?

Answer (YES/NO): NO